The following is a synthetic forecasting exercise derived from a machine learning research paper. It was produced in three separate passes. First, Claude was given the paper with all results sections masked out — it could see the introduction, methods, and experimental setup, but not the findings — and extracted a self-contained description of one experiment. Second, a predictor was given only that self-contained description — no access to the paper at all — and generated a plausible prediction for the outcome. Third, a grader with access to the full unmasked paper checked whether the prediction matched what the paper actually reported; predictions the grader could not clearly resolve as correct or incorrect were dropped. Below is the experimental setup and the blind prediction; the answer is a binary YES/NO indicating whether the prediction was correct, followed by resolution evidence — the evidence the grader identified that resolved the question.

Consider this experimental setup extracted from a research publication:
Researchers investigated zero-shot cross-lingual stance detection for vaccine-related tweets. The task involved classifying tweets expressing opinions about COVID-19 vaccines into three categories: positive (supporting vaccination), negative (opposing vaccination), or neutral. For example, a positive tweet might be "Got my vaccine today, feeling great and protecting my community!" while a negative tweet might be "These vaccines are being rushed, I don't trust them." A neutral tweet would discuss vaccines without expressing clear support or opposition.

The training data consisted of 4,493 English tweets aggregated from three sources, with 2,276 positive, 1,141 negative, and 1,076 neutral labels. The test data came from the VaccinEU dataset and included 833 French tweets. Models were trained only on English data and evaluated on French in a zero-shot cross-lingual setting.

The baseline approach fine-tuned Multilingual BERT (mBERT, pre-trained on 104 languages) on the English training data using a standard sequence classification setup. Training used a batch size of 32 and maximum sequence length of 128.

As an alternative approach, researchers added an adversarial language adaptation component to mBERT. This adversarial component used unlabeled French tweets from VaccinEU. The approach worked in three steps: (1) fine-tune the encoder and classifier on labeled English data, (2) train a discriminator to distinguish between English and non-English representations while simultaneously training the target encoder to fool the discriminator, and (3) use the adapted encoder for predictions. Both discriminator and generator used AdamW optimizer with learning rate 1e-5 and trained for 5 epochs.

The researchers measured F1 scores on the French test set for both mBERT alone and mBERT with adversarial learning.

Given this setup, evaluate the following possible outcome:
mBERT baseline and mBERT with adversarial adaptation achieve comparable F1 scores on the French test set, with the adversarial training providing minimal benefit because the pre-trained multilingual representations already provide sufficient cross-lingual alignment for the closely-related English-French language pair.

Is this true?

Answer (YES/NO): NO